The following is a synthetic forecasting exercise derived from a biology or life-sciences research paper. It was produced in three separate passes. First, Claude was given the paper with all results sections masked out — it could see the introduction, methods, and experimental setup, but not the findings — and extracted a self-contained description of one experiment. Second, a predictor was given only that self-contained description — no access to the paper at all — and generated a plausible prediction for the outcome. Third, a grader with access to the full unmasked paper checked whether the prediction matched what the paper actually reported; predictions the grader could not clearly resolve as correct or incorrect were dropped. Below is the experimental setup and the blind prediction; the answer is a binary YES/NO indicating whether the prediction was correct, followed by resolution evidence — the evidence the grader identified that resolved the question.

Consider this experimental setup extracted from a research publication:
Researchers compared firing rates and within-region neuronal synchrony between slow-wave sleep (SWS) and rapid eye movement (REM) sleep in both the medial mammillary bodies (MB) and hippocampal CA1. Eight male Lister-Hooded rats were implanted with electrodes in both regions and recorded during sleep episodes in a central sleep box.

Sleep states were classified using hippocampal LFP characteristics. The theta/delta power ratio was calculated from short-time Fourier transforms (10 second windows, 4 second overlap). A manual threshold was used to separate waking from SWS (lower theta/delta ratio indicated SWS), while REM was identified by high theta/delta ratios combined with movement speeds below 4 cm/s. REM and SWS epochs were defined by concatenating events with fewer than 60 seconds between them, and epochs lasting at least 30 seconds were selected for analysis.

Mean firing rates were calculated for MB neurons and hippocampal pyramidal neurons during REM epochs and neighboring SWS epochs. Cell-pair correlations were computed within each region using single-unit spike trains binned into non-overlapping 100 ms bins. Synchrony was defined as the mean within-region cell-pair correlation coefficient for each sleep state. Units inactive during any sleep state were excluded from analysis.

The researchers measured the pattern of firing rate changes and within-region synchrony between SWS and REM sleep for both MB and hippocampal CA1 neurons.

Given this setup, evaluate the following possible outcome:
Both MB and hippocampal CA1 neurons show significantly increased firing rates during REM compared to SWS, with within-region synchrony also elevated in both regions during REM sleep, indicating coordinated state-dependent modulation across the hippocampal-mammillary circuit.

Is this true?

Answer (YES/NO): NO